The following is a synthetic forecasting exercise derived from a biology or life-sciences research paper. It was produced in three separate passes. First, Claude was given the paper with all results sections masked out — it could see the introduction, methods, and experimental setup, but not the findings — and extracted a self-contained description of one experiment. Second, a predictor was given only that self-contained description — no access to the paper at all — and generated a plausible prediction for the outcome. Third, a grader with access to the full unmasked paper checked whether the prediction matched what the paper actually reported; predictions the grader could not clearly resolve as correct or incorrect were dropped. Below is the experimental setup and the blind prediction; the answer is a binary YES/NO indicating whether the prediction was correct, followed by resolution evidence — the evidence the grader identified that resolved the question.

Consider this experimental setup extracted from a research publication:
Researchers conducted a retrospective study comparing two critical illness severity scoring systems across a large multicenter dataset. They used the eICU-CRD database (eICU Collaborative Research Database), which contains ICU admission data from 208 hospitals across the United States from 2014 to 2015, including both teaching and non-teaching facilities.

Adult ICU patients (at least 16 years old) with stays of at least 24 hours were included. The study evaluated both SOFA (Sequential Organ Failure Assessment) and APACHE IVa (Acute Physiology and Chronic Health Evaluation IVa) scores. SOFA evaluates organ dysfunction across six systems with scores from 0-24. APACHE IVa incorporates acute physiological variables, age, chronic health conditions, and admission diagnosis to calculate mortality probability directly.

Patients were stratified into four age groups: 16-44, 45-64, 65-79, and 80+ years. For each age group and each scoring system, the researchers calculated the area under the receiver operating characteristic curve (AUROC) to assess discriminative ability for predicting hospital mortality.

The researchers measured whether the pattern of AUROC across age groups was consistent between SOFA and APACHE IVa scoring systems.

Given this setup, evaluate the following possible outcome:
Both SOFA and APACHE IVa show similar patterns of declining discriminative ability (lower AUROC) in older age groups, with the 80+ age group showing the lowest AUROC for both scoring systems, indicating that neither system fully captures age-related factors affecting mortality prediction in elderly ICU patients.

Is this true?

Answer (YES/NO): YES